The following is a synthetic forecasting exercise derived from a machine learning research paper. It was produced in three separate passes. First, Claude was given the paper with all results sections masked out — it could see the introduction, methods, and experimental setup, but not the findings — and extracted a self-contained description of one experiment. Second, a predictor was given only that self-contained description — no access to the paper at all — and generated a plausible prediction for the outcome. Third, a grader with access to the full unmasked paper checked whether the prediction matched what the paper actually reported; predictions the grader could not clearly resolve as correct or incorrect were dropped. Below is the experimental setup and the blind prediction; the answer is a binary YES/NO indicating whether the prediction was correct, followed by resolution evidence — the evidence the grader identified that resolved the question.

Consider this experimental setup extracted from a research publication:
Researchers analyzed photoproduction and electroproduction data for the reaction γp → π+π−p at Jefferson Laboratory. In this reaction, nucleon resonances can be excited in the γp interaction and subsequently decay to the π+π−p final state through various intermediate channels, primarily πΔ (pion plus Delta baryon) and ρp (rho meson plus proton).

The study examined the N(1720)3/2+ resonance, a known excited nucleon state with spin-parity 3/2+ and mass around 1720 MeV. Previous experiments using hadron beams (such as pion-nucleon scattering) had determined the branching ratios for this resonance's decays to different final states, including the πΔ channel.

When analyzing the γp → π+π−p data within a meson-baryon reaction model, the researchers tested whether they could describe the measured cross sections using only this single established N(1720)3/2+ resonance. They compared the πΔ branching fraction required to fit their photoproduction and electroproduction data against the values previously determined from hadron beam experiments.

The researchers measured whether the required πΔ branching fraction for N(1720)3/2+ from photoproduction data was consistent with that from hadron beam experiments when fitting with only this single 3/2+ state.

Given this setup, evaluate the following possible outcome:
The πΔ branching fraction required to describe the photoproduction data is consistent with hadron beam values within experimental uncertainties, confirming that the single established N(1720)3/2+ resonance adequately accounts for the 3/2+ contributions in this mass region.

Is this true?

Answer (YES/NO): NO